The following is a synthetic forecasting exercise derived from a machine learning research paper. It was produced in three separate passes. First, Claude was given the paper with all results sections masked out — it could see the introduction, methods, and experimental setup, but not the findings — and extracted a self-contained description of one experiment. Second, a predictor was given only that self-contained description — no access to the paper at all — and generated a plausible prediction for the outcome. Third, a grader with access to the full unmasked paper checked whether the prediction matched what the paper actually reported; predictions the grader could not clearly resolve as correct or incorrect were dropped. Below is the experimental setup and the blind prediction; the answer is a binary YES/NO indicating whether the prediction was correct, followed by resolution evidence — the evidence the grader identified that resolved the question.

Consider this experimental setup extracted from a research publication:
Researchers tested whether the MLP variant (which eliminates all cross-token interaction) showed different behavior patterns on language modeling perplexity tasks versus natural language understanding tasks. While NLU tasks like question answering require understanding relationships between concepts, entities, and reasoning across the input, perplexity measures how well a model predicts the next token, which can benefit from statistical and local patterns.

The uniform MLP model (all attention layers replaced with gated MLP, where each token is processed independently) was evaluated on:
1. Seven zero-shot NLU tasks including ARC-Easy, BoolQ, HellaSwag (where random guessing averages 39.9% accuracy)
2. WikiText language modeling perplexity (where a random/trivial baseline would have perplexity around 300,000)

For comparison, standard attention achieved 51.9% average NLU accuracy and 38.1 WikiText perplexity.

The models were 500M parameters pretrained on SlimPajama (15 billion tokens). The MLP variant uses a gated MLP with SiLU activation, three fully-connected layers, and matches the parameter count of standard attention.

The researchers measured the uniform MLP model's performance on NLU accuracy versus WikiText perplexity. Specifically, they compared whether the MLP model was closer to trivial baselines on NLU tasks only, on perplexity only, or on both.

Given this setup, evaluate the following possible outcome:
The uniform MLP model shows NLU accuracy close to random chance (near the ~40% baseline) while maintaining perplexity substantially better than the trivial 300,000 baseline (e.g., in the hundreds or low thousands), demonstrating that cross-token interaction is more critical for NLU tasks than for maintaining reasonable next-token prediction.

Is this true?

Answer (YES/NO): YES